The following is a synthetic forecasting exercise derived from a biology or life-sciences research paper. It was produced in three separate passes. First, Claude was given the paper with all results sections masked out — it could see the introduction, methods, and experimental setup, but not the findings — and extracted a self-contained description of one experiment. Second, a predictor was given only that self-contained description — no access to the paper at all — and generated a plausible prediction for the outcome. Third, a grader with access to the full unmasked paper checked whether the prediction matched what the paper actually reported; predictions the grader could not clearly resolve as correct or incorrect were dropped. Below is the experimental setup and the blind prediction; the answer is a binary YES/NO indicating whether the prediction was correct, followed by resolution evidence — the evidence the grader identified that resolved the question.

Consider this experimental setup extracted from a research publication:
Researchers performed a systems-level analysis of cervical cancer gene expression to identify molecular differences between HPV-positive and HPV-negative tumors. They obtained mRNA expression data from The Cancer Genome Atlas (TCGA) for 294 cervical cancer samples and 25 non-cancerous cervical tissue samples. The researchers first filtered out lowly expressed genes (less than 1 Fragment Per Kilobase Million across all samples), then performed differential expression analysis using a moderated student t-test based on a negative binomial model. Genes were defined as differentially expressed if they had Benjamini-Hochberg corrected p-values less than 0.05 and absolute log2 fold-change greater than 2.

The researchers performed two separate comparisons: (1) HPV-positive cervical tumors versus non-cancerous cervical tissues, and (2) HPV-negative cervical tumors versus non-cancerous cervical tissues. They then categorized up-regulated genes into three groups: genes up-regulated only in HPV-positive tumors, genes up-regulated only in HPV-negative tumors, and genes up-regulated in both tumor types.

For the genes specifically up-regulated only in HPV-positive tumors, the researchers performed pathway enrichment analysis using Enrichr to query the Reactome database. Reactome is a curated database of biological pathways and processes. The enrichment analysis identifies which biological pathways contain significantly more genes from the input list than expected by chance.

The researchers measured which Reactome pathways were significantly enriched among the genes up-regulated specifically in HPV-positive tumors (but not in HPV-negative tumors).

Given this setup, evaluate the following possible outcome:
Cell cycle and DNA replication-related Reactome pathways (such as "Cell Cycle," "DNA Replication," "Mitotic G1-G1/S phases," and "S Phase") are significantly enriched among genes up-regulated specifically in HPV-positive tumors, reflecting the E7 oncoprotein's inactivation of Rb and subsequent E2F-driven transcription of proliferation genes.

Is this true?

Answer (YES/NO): YES